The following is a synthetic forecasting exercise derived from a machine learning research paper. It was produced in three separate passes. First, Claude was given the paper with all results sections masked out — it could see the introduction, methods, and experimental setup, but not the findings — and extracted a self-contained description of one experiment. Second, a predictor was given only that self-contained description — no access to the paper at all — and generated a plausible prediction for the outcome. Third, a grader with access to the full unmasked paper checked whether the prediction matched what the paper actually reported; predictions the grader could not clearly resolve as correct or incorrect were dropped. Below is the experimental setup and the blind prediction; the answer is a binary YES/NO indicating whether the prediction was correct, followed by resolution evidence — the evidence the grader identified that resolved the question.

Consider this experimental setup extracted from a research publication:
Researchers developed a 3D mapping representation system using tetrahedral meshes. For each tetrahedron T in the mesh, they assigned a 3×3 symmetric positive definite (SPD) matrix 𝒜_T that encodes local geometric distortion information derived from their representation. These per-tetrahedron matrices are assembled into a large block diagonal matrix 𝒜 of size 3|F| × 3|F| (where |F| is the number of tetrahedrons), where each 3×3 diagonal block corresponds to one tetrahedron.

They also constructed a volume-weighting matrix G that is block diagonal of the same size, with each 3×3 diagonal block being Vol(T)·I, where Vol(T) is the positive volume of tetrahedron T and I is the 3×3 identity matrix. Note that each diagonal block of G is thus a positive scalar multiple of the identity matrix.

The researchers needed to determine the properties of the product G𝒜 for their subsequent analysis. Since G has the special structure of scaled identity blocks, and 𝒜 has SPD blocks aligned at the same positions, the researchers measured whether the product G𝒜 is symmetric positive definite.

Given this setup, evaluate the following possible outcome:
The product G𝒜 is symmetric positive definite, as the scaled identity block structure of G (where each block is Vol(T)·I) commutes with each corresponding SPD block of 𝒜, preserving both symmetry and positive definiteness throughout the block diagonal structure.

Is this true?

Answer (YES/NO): YES